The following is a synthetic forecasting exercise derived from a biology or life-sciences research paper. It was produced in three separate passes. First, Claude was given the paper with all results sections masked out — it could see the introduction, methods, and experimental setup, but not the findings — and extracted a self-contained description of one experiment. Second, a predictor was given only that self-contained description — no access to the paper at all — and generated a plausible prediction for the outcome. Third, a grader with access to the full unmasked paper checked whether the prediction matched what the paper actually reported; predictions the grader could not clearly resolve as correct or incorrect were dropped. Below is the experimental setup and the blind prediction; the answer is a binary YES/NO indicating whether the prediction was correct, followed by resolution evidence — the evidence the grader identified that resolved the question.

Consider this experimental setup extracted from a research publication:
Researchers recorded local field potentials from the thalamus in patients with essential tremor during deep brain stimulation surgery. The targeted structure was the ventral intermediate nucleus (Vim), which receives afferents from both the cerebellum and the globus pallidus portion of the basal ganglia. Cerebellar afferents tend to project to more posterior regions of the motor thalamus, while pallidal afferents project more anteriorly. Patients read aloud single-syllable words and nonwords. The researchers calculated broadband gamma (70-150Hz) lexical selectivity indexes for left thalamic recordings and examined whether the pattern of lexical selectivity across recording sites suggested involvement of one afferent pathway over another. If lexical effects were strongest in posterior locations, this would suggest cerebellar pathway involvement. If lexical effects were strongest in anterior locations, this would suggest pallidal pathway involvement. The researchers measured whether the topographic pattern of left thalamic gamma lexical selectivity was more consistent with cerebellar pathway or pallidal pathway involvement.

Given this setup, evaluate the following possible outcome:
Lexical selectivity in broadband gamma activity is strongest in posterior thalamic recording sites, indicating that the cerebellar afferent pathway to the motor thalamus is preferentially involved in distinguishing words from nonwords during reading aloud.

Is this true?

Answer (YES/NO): NO